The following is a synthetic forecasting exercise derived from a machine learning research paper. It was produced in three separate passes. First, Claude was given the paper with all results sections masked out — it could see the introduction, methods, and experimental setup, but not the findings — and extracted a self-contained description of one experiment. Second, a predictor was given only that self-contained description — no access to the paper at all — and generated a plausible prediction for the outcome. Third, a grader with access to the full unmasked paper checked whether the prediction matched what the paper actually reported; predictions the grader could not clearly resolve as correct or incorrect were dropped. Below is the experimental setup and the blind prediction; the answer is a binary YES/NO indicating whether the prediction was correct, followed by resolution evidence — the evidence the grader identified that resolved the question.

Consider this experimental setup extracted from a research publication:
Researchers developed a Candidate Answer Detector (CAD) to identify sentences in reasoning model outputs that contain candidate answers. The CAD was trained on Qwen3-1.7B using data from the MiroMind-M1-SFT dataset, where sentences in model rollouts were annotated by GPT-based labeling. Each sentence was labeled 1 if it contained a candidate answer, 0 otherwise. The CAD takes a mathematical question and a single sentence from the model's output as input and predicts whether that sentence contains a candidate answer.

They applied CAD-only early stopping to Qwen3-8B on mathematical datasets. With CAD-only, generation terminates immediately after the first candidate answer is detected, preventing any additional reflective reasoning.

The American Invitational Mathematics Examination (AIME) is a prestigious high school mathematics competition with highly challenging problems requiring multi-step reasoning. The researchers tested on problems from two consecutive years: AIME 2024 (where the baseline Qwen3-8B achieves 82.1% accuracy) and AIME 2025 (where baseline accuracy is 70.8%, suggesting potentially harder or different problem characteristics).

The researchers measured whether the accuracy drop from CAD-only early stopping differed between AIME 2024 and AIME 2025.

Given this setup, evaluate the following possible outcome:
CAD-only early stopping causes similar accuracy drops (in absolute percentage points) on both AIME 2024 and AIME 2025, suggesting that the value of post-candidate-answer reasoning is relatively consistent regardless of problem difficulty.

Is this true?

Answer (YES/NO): NO